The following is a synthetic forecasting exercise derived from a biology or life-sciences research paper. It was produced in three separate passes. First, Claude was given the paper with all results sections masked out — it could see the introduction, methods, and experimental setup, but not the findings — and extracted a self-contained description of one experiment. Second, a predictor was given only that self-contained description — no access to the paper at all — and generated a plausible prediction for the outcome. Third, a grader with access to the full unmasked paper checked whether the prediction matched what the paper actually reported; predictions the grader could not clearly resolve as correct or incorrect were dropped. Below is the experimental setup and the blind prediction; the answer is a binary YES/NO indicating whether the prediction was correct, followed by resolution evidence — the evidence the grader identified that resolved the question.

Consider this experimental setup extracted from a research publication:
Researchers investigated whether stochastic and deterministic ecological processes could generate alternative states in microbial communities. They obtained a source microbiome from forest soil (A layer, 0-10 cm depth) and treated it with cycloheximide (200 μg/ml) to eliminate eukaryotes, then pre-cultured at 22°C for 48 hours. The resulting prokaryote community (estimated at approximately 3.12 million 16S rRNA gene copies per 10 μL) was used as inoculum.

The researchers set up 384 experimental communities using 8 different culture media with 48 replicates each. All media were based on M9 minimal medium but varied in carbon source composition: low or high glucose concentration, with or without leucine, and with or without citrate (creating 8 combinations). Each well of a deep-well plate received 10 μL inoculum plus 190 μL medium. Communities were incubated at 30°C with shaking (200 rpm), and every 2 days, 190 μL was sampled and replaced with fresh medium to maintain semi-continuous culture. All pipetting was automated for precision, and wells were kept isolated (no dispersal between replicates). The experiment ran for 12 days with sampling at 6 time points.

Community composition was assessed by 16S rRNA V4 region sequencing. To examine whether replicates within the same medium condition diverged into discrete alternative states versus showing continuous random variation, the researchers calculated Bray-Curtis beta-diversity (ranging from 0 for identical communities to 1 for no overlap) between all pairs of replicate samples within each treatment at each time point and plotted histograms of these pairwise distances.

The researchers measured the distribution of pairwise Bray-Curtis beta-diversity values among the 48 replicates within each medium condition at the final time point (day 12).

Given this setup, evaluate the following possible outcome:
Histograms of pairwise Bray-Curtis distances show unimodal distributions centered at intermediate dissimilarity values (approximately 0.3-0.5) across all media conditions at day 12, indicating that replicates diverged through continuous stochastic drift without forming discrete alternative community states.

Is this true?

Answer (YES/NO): NO